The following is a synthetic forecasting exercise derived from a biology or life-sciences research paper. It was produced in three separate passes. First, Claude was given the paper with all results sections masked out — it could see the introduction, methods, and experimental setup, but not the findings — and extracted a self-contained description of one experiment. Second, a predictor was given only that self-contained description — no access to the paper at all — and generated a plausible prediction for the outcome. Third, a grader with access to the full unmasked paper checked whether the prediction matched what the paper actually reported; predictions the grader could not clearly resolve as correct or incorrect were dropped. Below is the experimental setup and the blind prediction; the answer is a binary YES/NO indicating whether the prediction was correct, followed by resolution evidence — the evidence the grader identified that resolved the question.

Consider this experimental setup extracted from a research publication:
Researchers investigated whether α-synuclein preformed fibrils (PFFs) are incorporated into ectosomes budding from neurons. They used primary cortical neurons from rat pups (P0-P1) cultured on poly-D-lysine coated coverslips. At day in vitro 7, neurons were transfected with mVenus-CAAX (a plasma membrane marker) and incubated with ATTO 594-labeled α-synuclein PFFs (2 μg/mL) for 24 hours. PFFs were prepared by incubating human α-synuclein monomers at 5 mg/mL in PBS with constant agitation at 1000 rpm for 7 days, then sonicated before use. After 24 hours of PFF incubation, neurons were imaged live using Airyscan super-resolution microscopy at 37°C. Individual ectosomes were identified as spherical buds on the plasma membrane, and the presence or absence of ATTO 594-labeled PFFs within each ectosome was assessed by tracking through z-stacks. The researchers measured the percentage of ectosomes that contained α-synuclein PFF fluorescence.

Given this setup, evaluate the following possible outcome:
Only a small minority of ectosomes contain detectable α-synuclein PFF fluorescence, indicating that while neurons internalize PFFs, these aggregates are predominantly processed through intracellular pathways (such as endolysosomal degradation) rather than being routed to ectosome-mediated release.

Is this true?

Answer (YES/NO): NO